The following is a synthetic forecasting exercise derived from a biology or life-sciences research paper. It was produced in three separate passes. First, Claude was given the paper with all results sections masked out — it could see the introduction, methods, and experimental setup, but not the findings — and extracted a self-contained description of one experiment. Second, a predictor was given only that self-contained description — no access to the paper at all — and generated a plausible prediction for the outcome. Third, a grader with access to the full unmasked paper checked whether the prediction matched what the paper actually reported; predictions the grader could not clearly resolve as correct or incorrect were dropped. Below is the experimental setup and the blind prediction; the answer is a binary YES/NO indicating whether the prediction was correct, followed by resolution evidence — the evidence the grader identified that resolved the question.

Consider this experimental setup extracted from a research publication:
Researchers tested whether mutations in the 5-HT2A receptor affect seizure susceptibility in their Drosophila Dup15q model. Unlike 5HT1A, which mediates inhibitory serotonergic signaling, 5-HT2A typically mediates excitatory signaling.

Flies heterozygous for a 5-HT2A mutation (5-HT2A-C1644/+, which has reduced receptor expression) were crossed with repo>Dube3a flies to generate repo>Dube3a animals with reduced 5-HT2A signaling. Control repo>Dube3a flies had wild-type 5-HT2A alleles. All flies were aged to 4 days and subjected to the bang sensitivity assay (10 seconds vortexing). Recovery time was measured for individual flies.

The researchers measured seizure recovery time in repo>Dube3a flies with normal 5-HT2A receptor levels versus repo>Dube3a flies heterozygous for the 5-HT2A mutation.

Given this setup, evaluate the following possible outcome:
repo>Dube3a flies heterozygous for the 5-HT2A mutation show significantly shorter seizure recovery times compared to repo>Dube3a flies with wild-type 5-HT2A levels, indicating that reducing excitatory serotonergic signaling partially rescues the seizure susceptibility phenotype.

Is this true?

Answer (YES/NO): NO